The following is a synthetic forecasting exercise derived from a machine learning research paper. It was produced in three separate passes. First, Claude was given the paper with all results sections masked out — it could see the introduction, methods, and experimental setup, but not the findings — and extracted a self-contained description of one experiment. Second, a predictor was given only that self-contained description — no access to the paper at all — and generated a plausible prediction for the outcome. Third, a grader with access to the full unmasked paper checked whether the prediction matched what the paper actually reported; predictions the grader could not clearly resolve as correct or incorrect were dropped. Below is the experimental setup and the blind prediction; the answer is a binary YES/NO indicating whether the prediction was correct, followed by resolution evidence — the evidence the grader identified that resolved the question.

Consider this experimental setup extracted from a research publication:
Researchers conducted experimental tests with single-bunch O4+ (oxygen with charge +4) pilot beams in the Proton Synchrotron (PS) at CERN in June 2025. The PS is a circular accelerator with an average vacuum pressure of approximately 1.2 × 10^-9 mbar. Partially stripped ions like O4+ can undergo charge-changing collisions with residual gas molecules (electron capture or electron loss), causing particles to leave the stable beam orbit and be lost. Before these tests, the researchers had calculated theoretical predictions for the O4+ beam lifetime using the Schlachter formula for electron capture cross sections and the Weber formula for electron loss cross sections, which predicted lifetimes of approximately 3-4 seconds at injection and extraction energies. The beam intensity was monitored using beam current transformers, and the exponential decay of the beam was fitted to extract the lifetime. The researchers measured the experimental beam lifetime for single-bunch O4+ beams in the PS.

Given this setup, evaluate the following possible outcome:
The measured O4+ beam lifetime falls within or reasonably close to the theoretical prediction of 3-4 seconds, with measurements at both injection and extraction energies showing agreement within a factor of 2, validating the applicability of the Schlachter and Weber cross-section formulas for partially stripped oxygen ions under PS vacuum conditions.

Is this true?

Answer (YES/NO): NO